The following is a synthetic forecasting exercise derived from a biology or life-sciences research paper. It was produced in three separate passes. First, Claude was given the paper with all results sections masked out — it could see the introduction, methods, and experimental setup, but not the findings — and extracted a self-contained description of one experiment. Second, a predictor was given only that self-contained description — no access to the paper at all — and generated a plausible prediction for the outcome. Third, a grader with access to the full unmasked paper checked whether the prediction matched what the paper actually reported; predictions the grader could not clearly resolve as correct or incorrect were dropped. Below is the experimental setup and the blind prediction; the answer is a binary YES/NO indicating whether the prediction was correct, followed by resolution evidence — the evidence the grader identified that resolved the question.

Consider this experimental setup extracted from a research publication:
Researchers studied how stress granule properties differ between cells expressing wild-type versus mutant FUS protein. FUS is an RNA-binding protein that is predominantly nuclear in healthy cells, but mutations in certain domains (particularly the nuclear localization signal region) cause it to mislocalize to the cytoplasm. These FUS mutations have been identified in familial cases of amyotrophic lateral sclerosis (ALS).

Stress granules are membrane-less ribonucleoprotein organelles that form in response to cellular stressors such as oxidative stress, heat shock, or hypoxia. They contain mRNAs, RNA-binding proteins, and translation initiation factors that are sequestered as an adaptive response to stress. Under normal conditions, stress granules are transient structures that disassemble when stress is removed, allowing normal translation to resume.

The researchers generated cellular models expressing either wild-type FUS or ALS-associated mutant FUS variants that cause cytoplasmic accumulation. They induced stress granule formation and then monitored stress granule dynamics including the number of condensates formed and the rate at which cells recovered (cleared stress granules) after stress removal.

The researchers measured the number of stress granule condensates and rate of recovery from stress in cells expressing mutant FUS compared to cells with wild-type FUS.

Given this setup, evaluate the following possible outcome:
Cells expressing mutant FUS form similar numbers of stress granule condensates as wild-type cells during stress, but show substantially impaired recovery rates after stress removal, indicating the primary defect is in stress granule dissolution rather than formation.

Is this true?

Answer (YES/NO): NO